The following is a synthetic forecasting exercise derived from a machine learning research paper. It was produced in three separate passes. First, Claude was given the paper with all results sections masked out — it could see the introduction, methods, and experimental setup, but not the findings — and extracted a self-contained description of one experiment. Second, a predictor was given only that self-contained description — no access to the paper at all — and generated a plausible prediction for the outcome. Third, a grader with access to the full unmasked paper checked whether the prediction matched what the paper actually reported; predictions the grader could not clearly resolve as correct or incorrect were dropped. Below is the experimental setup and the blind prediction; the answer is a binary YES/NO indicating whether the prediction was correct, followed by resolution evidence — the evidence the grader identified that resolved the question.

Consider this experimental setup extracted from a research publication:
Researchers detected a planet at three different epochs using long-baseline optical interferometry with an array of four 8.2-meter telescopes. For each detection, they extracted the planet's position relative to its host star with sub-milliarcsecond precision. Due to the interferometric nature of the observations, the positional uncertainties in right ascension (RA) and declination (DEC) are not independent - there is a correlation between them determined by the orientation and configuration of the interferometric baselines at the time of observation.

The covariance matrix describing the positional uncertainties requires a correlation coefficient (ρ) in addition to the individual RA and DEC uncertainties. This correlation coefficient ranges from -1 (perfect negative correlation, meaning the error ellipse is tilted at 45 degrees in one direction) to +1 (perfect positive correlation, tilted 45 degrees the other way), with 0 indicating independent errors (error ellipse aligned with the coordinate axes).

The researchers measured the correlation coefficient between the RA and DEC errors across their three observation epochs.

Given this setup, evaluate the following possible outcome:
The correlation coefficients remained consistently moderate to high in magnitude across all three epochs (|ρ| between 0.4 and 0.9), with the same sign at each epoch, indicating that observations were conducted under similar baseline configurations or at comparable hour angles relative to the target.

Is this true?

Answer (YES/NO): YES